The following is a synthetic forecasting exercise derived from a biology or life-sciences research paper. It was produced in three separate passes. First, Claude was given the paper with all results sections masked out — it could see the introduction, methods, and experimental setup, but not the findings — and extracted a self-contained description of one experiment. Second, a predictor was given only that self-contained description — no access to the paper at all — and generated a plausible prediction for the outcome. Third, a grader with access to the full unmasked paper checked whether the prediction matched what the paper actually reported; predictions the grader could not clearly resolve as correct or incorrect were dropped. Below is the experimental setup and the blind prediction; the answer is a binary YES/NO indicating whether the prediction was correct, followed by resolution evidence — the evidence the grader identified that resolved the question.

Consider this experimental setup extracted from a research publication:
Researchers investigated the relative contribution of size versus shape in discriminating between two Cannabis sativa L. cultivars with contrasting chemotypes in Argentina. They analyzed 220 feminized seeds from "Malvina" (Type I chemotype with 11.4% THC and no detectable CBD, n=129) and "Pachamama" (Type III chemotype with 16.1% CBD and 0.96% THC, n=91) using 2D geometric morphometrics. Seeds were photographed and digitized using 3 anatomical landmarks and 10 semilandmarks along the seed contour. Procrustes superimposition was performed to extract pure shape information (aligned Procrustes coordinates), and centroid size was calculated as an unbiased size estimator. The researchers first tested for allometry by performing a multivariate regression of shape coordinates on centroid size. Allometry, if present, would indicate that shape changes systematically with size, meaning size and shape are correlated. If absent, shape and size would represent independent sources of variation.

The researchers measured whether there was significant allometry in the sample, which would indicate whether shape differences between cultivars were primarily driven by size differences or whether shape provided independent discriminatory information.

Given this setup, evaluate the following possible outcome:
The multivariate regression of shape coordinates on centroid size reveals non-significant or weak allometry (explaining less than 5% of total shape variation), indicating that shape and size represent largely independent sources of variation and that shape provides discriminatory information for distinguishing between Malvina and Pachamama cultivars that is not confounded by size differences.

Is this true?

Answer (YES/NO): YES